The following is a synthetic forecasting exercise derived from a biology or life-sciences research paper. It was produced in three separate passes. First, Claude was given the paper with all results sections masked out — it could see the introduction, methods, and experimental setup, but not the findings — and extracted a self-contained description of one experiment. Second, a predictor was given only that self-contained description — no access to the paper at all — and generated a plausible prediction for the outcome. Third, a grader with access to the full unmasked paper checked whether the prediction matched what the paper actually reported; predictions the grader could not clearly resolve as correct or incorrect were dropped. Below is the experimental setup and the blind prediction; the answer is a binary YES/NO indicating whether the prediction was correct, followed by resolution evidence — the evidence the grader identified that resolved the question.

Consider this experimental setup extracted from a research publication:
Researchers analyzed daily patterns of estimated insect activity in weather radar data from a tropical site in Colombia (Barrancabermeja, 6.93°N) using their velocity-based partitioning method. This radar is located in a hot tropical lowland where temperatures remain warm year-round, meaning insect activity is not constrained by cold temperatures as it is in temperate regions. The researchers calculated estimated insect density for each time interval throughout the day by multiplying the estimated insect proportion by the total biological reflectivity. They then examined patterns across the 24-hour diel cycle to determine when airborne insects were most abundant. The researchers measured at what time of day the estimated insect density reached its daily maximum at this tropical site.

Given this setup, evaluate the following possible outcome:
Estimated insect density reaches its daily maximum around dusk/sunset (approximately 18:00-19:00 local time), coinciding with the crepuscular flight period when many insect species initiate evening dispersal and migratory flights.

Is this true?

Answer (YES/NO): NO